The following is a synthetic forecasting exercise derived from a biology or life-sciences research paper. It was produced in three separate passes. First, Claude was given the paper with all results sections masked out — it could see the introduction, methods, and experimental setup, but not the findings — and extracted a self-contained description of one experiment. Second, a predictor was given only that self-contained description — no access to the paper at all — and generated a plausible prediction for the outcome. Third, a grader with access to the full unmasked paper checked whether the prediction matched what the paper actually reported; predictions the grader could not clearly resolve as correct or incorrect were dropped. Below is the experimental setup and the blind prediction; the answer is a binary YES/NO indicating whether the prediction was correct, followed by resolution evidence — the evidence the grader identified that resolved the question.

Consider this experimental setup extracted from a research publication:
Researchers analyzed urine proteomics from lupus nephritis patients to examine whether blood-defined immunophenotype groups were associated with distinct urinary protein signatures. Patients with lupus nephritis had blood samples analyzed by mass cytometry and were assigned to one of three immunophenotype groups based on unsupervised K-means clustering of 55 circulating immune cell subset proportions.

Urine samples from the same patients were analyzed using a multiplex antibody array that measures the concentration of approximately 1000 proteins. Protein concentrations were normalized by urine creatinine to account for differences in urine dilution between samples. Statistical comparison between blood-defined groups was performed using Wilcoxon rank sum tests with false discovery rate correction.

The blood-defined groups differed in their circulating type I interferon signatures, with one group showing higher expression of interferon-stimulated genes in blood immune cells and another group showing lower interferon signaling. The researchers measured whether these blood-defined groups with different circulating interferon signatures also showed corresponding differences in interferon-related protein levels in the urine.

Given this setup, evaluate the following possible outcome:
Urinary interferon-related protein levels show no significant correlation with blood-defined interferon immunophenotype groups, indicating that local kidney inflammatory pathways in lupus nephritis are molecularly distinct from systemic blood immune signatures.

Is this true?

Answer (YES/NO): NO